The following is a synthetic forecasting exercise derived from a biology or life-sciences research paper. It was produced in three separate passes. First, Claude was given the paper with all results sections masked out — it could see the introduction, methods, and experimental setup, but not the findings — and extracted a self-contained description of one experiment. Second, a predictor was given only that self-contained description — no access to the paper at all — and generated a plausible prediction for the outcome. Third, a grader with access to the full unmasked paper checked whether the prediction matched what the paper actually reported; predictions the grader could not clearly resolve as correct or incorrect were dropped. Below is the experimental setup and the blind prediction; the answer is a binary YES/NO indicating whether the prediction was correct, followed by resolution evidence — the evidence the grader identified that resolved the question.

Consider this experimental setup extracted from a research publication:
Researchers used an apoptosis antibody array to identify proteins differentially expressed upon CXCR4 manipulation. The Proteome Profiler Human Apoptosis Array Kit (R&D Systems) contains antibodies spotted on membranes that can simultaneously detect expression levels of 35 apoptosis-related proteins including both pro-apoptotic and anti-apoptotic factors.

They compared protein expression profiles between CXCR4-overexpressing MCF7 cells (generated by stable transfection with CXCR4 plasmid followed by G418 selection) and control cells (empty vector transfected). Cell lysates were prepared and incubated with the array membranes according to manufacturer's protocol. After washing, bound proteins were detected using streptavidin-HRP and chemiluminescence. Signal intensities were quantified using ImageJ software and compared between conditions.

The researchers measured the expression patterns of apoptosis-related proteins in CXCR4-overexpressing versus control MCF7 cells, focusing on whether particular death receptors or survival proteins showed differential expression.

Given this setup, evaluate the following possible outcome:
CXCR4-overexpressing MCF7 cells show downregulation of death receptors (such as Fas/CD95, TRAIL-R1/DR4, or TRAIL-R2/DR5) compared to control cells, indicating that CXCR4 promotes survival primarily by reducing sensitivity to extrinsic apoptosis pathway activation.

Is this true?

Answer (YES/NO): YES